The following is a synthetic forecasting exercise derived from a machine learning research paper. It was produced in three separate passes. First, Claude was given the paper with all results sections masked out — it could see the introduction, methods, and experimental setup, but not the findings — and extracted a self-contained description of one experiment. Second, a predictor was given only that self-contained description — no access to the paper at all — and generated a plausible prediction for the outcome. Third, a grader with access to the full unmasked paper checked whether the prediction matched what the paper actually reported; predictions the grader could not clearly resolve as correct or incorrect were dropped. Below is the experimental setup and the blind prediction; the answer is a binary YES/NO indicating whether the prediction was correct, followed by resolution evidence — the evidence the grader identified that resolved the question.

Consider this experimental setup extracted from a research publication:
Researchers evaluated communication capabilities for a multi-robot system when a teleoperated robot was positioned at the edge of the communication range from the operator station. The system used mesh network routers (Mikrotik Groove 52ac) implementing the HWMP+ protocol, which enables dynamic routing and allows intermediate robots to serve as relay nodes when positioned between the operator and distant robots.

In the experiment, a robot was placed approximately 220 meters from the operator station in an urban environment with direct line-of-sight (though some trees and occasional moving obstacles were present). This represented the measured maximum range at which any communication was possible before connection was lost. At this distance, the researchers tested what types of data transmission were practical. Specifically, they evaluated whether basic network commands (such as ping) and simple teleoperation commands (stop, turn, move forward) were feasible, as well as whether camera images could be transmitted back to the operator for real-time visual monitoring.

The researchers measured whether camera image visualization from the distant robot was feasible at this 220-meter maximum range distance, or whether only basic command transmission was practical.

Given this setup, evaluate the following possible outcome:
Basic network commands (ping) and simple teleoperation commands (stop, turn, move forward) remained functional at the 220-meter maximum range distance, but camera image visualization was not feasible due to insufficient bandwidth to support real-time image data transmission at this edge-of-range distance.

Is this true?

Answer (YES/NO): YES